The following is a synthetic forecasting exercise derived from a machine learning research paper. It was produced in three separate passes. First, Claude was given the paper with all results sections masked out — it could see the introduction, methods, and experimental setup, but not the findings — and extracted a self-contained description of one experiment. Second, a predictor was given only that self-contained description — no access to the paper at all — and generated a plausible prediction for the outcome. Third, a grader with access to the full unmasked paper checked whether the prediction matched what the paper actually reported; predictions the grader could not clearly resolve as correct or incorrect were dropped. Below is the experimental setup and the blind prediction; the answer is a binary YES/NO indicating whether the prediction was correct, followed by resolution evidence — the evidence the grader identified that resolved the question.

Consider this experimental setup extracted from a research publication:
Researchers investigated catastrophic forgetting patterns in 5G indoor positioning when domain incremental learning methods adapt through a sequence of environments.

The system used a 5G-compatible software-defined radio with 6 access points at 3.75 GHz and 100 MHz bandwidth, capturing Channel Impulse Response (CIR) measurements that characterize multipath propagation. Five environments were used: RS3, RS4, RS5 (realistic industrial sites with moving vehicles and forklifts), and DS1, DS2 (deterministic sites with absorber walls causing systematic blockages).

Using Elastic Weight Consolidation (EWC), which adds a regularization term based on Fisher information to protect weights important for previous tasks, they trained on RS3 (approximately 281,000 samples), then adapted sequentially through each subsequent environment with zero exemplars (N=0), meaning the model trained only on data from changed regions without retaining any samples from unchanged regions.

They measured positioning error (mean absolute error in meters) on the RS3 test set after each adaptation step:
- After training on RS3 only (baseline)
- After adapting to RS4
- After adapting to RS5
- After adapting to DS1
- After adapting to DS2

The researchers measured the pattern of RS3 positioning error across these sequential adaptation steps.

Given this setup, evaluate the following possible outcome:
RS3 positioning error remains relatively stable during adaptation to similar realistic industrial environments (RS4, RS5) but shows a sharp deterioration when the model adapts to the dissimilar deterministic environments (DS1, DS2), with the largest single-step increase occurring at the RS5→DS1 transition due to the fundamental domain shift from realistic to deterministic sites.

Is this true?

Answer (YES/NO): NO